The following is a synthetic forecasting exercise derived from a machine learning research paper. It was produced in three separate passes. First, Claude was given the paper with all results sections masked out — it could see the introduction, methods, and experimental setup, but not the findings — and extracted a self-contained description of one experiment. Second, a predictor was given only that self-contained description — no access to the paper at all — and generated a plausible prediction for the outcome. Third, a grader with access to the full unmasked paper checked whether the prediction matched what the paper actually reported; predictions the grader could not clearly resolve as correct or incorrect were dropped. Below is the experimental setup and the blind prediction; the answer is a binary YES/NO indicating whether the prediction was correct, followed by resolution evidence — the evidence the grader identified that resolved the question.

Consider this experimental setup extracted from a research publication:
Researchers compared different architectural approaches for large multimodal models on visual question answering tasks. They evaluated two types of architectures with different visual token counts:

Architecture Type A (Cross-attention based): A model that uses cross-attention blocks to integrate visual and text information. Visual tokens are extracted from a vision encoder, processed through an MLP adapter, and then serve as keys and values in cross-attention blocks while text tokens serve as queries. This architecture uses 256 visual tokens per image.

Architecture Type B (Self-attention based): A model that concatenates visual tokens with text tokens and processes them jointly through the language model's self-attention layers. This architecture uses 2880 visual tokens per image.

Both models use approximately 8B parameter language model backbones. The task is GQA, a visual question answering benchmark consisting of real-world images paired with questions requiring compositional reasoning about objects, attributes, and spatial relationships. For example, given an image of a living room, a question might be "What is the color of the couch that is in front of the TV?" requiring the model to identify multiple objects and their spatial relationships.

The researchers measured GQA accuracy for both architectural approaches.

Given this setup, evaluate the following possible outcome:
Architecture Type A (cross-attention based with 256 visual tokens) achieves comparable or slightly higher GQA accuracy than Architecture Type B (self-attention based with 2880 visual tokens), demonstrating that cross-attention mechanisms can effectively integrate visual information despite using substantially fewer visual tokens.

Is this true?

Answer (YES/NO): NO